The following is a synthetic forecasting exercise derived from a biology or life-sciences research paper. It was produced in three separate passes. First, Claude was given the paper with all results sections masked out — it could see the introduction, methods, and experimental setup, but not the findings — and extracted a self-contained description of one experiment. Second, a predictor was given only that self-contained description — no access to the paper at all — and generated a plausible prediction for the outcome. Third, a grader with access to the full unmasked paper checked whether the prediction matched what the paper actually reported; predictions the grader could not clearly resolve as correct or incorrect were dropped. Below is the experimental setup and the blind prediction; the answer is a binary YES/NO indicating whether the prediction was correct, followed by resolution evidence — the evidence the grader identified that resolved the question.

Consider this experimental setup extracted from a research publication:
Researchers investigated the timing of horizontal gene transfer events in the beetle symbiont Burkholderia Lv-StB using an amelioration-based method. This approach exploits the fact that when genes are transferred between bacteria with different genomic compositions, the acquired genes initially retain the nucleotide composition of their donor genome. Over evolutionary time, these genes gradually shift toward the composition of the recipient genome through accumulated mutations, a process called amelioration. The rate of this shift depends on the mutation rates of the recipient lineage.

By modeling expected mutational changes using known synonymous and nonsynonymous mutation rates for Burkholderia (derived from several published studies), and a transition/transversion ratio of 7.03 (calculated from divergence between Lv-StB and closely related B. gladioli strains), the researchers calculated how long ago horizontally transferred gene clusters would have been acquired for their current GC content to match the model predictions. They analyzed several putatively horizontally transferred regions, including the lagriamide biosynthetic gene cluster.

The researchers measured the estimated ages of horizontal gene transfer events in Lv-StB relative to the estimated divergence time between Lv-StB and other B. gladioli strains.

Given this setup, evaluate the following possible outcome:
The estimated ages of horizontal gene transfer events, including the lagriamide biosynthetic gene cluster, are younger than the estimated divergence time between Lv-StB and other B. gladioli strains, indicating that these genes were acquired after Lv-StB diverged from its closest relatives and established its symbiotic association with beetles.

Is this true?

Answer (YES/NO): YES